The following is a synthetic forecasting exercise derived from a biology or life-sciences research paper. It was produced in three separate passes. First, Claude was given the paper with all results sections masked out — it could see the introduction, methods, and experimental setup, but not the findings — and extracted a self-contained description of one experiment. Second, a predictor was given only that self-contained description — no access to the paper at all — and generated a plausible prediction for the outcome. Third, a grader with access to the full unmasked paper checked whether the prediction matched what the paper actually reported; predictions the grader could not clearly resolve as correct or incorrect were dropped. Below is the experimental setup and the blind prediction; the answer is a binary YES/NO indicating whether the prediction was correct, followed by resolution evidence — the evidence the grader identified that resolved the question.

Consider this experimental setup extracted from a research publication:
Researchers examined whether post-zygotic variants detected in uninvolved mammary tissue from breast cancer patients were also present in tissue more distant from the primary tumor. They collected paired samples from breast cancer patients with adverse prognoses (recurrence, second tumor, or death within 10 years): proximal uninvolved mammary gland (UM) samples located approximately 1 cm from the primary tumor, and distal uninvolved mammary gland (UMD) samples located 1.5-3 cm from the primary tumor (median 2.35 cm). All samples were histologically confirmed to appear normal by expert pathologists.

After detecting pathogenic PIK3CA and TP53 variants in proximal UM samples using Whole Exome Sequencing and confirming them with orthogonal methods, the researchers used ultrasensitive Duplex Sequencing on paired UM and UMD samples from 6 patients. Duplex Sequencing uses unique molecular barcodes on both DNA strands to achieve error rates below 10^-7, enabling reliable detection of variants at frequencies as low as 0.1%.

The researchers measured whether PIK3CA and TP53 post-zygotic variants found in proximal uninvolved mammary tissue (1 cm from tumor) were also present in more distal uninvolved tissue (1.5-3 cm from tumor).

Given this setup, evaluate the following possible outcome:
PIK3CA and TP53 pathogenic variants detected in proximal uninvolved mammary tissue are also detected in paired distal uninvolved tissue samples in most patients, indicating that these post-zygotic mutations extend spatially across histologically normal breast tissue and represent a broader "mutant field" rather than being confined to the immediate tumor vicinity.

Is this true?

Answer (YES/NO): YES